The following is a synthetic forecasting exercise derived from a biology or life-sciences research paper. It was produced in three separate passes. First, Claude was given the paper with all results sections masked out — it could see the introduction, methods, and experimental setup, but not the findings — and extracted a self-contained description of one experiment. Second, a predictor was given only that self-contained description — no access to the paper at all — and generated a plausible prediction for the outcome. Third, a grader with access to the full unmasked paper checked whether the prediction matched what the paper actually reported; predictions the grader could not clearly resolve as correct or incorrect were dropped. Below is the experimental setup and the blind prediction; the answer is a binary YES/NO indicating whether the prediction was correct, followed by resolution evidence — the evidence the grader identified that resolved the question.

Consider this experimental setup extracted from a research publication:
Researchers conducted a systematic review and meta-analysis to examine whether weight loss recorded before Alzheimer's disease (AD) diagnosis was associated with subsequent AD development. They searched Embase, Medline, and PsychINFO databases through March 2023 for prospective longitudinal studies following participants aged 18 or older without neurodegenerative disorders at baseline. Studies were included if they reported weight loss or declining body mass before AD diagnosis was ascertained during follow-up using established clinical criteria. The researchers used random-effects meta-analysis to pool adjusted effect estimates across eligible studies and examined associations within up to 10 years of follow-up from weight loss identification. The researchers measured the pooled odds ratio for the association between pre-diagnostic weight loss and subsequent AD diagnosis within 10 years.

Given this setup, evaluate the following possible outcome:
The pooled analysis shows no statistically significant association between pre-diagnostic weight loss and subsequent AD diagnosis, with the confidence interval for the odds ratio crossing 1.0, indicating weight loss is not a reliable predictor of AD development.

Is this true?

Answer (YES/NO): NO